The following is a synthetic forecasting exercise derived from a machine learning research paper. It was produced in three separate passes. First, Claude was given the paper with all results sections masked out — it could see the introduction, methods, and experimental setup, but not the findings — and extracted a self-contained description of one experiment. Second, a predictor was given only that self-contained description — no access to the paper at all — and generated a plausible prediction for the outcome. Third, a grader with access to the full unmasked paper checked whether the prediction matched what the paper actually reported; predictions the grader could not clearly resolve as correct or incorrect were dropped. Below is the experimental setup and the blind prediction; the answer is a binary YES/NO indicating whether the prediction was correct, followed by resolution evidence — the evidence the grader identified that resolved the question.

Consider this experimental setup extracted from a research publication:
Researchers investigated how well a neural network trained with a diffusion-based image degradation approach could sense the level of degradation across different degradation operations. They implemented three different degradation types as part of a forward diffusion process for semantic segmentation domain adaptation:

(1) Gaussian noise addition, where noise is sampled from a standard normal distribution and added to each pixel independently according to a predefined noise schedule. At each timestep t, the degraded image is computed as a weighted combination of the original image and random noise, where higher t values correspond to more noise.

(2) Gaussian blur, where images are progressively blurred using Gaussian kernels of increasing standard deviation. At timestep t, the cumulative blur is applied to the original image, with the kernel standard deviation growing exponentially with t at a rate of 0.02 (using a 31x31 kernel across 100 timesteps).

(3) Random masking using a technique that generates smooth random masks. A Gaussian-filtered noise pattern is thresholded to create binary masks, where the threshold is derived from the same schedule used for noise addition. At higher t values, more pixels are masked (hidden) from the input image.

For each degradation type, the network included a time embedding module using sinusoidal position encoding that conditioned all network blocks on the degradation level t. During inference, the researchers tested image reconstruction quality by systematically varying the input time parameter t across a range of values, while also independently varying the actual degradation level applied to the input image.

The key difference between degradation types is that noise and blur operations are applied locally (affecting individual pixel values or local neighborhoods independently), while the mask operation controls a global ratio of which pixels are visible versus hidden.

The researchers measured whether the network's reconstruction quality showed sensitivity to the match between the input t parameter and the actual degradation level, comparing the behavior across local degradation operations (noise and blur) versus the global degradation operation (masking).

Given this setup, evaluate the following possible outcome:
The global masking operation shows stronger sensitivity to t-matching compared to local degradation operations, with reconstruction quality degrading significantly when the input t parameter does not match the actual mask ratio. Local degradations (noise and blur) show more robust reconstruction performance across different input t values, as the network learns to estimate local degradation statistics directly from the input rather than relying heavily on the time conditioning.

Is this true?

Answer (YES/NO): NO